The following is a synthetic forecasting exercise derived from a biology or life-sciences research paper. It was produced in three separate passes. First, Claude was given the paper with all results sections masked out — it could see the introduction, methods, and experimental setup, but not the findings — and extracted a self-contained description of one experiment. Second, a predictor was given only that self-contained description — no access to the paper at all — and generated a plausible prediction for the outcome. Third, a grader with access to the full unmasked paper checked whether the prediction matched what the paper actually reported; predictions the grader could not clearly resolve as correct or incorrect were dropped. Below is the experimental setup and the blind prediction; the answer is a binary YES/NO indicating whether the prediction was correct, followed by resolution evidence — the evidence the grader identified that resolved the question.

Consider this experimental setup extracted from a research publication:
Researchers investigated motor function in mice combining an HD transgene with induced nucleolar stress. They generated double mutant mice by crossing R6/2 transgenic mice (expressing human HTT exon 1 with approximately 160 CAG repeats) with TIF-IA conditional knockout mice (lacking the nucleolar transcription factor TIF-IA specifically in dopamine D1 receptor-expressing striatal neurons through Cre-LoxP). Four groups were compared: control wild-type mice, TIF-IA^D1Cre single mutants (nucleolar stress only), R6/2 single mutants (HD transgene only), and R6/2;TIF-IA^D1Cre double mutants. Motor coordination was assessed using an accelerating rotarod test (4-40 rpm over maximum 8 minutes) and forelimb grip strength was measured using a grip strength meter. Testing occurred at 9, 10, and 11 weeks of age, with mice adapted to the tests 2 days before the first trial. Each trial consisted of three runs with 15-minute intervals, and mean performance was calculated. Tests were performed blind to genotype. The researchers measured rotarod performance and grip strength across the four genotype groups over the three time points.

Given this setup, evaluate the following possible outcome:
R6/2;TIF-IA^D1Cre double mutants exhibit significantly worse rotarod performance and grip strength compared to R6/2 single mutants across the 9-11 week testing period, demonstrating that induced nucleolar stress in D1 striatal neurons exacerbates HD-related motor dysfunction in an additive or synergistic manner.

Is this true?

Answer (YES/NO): NO